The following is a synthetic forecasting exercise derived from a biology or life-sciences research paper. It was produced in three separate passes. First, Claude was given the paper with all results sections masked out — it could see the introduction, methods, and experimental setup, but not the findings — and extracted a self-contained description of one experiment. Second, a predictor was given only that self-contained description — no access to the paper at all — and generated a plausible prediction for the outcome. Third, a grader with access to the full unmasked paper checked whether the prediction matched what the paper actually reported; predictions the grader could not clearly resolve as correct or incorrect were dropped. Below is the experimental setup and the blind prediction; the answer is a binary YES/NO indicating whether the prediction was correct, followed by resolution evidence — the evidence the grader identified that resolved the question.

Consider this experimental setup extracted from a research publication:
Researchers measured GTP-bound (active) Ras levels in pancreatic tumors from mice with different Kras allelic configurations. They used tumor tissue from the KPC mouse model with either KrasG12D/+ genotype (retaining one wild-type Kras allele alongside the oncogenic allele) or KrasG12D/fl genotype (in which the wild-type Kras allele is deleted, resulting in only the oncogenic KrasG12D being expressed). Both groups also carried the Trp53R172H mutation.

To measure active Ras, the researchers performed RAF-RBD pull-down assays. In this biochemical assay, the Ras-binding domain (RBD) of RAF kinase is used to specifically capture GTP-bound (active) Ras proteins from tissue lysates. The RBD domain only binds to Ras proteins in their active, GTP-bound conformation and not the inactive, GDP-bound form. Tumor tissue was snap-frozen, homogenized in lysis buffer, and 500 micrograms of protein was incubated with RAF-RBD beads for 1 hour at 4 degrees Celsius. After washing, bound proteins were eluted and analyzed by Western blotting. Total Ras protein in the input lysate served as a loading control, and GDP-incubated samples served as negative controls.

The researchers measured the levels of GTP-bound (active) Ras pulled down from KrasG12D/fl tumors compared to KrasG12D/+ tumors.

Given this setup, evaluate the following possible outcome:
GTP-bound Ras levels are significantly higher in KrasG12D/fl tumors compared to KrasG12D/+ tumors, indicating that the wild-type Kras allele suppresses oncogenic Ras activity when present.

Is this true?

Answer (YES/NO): NO